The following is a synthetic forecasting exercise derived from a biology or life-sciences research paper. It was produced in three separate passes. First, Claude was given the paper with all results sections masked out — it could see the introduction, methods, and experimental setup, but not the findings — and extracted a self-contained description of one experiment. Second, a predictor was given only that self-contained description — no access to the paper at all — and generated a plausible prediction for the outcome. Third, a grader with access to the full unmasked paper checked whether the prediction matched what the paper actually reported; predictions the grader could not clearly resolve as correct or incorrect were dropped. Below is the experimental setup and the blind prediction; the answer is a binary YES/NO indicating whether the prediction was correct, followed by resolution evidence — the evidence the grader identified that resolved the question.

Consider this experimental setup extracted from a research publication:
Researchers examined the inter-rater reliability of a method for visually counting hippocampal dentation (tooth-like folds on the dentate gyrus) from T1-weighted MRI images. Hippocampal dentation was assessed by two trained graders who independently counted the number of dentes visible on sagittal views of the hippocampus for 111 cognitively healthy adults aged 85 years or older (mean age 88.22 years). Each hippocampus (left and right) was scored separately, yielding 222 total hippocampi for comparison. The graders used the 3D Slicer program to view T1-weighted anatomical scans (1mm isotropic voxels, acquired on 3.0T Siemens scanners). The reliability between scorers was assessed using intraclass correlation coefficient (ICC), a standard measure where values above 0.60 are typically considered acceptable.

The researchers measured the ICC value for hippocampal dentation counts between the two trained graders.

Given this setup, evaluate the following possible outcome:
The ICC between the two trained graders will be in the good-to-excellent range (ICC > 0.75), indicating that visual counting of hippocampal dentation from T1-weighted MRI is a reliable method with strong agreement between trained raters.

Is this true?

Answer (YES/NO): YES